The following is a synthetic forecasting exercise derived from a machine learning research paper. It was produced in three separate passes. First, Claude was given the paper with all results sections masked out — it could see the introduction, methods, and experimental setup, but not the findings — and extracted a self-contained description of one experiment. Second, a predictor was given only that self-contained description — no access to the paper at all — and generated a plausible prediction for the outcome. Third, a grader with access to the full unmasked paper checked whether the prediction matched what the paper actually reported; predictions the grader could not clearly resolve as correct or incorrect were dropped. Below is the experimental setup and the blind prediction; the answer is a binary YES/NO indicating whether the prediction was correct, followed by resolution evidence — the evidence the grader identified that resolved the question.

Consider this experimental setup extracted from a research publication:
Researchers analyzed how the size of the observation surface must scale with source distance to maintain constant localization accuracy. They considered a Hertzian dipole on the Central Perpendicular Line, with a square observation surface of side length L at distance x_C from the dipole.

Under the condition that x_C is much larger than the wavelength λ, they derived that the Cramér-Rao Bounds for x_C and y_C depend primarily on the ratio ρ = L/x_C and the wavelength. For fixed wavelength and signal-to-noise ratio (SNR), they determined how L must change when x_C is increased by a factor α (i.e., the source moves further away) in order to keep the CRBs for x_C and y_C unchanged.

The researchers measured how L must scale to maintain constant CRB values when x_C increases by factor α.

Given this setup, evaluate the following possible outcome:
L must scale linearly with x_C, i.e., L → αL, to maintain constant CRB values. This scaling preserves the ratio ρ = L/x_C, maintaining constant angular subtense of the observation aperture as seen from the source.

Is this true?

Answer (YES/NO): YES